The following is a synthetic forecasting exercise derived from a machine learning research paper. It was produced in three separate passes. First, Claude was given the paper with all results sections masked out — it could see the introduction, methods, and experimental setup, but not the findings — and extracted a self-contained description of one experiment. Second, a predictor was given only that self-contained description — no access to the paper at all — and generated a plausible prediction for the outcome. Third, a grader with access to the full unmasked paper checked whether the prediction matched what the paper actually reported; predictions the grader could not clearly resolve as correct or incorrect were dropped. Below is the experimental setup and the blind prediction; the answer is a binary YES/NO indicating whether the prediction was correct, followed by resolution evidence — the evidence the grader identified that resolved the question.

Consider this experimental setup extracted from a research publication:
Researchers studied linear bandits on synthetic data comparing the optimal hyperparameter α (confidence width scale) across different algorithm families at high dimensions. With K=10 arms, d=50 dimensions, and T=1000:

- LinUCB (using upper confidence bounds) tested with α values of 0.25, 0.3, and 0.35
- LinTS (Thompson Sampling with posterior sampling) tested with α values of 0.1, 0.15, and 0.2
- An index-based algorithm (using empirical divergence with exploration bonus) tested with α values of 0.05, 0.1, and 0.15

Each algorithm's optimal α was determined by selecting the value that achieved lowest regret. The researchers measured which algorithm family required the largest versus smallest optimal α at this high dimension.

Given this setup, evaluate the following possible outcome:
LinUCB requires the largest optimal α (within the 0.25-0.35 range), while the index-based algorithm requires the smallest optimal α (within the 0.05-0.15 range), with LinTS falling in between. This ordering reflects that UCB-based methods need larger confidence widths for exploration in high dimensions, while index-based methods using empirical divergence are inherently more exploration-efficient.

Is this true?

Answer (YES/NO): YES